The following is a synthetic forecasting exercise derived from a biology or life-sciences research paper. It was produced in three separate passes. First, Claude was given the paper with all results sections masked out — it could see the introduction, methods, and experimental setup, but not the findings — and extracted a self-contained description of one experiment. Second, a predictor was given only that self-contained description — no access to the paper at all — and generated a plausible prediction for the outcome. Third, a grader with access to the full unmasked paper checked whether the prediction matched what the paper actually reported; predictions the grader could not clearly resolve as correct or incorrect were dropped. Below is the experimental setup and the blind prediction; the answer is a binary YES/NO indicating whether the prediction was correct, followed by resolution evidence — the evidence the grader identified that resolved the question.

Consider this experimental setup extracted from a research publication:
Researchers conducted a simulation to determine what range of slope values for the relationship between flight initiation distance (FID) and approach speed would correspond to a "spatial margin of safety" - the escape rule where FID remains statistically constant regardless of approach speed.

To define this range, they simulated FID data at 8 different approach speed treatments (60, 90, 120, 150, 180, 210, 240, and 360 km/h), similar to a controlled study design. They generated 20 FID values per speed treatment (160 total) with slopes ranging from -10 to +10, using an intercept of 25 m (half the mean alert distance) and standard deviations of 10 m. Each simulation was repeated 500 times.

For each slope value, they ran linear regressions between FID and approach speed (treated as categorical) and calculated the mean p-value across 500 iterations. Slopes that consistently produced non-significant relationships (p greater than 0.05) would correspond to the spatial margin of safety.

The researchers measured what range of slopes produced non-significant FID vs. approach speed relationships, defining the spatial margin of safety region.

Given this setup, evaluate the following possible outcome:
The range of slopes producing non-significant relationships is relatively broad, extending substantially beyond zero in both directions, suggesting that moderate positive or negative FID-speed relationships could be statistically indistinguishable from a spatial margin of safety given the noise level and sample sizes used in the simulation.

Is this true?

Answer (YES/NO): NO